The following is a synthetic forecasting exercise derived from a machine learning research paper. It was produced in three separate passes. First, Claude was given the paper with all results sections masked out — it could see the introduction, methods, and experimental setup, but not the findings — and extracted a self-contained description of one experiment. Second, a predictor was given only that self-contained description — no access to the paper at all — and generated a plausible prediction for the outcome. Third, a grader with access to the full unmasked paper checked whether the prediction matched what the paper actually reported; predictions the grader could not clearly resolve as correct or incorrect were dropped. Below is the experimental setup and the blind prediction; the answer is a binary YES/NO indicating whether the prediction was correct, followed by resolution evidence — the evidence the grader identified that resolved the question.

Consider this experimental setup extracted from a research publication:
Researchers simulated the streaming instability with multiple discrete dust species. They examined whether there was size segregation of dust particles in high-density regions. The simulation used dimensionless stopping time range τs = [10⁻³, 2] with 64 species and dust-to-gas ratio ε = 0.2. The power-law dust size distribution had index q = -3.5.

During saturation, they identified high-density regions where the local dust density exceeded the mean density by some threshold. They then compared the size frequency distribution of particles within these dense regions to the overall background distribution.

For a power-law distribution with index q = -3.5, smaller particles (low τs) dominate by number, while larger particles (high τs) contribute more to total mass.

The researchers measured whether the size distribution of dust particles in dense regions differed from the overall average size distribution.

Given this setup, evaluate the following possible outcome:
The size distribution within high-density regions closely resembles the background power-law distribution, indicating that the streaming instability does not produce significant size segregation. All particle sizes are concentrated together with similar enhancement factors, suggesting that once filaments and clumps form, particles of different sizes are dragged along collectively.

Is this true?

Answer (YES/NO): NO